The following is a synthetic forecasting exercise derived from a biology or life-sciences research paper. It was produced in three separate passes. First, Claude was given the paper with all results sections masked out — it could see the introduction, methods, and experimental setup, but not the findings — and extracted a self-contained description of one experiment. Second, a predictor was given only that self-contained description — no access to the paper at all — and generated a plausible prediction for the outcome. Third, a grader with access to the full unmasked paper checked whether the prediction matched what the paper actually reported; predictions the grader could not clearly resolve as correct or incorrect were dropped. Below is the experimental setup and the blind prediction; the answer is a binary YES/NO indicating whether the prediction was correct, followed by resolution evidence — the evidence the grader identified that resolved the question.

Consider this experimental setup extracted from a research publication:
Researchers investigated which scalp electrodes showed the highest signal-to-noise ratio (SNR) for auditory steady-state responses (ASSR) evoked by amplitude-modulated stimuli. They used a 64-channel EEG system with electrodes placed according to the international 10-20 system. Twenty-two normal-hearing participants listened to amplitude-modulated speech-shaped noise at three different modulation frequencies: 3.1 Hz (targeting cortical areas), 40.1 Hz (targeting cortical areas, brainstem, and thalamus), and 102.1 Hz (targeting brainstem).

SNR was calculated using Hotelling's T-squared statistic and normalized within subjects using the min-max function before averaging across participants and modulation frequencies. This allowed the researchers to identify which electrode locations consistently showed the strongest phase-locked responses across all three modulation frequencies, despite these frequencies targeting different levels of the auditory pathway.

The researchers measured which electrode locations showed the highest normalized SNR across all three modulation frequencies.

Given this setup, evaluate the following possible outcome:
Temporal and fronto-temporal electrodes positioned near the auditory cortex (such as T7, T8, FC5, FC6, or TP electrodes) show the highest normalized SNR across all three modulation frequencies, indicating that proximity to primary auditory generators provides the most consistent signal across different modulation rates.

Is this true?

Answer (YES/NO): NO